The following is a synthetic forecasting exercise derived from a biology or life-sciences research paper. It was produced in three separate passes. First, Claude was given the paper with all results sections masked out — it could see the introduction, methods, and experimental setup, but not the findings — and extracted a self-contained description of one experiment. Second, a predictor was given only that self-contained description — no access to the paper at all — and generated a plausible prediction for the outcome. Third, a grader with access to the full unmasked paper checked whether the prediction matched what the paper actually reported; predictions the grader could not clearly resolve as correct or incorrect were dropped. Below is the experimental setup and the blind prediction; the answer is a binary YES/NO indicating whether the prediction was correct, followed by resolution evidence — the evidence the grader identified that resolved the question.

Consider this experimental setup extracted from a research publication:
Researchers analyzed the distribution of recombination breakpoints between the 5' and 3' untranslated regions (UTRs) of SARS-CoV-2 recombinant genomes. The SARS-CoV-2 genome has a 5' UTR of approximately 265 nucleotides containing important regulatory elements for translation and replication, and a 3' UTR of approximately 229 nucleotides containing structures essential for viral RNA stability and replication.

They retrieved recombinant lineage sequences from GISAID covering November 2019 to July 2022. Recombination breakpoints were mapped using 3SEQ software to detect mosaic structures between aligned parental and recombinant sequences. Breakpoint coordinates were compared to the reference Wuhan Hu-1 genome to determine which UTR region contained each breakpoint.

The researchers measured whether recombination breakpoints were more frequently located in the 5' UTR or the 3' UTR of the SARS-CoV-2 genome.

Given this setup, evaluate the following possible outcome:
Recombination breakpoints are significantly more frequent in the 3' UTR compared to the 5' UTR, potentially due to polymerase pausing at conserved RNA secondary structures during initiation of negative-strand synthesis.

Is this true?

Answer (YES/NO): YES